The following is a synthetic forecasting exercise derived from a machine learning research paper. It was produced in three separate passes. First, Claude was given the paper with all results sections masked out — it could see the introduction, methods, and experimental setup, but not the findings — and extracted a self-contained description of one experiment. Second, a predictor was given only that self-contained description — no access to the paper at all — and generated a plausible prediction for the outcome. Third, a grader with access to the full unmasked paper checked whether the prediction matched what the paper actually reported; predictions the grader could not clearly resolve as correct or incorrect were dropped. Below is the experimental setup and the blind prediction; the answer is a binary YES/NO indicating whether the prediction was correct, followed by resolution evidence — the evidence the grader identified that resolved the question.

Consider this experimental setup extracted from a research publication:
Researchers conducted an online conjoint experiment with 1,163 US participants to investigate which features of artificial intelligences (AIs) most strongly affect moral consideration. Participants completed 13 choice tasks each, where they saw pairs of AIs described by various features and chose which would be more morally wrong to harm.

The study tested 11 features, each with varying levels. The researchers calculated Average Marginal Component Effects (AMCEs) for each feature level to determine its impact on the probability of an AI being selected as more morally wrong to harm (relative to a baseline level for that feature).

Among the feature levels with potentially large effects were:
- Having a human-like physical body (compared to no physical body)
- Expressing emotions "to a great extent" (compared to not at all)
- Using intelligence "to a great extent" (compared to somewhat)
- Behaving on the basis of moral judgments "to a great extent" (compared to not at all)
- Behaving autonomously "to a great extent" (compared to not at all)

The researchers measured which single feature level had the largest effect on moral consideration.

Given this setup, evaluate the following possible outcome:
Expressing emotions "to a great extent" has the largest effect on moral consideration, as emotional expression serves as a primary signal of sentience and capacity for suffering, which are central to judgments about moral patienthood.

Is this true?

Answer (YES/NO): NO